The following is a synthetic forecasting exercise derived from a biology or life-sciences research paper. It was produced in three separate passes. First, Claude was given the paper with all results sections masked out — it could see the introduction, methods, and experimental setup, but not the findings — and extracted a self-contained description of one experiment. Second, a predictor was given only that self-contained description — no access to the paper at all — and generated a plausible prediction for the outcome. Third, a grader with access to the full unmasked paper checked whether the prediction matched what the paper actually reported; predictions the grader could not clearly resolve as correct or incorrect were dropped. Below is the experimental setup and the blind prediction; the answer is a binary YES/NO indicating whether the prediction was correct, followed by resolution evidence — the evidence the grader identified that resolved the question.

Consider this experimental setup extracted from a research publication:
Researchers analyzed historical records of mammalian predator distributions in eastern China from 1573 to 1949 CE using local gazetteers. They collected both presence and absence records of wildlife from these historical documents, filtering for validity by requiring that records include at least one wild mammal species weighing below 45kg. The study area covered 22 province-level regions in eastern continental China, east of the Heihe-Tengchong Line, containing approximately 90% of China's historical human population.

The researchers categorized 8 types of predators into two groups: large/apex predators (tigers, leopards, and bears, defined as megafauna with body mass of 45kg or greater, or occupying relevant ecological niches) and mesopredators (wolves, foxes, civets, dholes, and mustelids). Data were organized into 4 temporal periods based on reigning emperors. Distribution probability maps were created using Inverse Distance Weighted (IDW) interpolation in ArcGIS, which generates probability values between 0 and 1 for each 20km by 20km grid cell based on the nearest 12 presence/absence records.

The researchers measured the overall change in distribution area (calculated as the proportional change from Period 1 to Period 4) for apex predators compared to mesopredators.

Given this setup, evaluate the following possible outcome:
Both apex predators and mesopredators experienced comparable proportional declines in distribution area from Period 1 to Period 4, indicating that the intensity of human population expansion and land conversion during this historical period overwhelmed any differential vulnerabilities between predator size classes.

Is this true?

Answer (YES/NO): NO